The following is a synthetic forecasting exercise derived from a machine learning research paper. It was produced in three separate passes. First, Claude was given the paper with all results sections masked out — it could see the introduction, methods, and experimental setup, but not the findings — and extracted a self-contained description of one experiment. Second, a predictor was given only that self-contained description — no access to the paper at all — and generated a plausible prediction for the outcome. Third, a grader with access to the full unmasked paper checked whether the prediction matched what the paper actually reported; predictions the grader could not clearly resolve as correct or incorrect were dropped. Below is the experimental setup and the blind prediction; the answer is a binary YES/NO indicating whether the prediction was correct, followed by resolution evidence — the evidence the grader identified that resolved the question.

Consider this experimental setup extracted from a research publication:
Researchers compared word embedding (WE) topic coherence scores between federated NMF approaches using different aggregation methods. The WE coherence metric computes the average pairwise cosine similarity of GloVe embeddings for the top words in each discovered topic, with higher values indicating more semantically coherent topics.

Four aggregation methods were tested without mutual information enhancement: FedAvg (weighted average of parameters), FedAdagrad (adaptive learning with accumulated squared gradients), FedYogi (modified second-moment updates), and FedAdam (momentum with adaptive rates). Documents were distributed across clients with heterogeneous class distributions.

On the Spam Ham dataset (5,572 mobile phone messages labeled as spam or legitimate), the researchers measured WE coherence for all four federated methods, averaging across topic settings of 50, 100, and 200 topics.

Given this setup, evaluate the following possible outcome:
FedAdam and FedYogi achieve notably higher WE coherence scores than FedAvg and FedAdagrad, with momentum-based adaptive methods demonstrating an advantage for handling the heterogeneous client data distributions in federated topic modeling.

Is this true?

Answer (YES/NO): NO